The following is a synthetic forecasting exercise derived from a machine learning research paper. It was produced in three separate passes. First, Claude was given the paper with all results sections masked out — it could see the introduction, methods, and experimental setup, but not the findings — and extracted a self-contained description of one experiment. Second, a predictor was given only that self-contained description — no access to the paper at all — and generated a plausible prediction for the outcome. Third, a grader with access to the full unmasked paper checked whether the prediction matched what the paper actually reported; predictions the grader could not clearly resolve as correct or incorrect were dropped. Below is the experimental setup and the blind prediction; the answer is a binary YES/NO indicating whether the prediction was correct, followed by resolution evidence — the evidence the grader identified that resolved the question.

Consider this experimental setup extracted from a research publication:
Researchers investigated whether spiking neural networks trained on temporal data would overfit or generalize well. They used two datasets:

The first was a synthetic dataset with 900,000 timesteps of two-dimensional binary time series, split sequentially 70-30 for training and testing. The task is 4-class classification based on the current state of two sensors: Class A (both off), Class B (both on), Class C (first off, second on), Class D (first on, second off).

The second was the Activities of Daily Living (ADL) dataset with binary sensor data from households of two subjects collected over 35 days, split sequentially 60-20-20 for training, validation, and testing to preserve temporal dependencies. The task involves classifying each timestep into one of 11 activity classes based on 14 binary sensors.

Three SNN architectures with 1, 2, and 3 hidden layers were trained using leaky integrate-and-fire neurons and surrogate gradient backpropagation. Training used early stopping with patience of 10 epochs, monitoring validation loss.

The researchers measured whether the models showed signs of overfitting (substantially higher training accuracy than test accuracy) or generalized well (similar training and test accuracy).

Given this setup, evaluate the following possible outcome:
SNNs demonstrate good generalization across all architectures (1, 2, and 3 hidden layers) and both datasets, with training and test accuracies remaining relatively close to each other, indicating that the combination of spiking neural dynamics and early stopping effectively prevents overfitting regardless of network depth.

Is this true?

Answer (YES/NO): YES